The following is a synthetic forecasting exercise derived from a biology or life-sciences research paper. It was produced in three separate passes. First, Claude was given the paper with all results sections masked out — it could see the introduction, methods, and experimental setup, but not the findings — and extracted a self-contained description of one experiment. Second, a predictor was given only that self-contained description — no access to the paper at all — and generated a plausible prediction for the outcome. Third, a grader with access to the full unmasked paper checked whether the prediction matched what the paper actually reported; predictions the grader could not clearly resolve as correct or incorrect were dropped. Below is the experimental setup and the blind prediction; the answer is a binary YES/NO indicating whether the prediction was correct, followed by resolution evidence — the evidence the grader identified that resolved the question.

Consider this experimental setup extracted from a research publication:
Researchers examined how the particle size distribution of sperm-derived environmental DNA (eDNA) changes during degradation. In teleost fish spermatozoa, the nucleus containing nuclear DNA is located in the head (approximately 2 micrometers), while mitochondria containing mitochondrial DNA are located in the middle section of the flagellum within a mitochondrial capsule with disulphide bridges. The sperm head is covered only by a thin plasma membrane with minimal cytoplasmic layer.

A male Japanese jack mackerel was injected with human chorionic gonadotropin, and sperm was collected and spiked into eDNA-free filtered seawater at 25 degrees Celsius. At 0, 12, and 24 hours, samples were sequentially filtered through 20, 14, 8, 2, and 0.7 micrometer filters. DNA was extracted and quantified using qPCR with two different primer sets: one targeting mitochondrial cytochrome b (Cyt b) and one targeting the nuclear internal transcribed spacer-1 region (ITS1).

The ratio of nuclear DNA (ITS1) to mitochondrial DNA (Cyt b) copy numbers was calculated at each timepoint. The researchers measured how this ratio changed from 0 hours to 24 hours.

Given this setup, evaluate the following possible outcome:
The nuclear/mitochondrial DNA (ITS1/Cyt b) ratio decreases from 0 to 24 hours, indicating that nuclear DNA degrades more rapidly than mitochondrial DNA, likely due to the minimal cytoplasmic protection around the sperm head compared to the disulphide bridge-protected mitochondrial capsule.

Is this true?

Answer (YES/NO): YES